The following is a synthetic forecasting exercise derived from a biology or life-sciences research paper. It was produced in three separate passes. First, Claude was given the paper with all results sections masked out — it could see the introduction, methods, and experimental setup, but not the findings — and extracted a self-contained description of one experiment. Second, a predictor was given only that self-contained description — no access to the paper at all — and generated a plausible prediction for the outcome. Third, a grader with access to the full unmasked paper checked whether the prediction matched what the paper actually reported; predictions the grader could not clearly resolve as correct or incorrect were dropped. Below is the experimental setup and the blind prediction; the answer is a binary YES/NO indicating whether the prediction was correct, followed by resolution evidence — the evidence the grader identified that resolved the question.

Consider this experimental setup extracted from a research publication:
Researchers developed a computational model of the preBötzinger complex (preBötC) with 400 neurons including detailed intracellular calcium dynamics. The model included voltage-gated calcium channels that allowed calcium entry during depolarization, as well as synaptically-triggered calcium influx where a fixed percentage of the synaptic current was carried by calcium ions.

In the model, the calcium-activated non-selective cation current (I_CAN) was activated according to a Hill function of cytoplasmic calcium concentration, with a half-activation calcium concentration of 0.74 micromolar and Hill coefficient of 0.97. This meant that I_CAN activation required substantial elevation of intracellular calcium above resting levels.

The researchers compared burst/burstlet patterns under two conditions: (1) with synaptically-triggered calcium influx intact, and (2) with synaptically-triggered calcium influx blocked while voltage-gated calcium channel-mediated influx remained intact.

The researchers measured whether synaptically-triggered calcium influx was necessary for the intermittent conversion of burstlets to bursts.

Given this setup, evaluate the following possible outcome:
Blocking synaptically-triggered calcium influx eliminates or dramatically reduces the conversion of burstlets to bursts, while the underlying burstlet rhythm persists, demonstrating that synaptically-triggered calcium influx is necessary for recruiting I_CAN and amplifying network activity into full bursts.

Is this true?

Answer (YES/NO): YES